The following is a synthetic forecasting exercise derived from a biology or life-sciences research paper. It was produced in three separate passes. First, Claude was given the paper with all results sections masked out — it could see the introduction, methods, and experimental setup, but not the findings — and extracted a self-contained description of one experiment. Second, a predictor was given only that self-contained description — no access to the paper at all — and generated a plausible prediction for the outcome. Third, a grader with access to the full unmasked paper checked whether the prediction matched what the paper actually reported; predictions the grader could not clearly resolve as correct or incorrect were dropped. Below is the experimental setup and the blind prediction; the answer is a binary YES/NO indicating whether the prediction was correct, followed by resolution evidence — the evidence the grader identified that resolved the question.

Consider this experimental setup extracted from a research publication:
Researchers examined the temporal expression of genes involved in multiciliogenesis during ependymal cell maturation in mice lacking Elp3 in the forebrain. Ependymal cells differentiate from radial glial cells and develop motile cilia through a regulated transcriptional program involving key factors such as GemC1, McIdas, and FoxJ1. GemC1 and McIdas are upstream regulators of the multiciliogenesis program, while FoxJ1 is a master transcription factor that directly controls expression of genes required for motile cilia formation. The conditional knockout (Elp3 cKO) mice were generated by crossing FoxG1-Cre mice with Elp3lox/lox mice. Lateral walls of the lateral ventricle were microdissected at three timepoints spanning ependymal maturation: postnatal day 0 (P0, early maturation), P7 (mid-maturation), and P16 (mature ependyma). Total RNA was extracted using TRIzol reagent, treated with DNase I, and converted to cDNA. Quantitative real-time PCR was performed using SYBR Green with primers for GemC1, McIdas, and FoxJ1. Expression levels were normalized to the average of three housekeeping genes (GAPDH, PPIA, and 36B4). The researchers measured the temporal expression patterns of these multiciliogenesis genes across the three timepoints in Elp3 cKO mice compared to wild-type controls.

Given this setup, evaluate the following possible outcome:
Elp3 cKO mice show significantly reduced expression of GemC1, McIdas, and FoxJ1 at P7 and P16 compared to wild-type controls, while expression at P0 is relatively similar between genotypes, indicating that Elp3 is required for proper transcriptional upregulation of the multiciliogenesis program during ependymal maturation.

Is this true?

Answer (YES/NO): NO